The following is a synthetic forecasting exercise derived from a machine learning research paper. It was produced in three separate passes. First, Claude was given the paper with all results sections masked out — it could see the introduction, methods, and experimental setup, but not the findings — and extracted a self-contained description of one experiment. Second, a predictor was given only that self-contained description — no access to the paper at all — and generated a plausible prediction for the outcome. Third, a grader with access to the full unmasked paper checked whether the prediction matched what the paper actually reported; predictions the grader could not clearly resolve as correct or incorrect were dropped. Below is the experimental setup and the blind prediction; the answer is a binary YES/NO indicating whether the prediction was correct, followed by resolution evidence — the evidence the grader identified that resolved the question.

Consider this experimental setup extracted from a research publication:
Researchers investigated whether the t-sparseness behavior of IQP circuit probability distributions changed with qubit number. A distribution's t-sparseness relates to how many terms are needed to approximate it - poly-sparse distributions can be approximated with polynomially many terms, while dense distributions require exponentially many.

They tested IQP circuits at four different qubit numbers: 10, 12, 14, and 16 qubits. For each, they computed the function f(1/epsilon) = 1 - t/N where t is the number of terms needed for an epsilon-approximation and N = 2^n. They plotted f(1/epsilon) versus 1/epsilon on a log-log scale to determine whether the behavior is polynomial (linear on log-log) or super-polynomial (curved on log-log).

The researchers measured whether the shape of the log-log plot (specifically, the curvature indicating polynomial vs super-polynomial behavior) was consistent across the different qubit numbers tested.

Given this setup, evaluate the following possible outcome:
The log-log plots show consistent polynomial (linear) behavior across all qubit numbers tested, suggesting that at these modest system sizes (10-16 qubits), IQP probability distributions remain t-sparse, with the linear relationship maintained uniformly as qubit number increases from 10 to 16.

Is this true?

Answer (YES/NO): NO